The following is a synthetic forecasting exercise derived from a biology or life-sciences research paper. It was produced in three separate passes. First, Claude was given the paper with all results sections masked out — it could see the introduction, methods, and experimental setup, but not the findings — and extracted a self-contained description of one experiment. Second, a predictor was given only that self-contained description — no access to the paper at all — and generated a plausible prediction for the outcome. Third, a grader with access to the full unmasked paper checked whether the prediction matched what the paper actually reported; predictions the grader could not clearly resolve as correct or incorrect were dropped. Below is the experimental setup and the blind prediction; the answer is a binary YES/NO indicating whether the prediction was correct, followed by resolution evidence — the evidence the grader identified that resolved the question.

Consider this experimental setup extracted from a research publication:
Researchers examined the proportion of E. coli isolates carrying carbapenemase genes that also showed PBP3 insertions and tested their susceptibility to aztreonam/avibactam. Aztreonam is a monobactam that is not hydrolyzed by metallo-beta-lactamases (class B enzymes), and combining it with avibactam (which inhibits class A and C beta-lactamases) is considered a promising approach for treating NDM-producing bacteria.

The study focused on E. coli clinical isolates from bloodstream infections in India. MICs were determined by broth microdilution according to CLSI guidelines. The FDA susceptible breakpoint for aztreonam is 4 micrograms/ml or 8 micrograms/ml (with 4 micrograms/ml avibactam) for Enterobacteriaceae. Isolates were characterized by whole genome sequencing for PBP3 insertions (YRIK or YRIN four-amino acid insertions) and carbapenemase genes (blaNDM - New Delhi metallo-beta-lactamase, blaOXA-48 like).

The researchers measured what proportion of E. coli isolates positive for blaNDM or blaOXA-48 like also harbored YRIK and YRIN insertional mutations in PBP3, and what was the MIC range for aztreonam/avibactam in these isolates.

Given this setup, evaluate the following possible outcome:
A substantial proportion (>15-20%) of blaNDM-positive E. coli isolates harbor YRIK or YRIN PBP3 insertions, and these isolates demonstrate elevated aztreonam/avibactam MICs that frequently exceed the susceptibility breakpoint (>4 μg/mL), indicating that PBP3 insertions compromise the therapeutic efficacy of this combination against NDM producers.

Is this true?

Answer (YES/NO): YES